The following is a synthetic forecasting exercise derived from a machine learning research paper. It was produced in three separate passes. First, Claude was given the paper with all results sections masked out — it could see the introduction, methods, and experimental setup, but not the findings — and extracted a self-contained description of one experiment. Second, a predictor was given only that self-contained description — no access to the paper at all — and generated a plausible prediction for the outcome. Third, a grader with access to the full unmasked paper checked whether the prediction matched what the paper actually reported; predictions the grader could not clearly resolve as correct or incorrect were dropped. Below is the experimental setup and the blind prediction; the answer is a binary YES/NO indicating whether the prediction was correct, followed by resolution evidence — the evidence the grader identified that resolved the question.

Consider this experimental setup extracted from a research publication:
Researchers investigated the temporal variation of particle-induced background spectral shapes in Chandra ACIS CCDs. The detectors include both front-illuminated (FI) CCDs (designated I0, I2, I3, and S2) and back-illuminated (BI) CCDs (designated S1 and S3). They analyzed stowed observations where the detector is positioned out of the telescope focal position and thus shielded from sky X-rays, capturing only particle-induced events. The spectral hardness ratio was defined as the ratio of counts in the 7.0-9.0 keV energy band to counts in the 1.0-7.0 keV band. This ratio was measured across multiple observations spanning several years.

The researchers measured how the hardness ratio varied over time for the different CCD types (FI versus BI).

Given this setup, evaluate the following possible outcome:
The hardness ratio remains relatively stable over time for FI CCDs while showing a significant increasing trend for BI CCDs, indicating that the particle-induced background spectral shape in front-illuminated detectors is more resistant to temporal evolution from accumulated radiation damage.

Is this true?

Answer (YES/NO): NO